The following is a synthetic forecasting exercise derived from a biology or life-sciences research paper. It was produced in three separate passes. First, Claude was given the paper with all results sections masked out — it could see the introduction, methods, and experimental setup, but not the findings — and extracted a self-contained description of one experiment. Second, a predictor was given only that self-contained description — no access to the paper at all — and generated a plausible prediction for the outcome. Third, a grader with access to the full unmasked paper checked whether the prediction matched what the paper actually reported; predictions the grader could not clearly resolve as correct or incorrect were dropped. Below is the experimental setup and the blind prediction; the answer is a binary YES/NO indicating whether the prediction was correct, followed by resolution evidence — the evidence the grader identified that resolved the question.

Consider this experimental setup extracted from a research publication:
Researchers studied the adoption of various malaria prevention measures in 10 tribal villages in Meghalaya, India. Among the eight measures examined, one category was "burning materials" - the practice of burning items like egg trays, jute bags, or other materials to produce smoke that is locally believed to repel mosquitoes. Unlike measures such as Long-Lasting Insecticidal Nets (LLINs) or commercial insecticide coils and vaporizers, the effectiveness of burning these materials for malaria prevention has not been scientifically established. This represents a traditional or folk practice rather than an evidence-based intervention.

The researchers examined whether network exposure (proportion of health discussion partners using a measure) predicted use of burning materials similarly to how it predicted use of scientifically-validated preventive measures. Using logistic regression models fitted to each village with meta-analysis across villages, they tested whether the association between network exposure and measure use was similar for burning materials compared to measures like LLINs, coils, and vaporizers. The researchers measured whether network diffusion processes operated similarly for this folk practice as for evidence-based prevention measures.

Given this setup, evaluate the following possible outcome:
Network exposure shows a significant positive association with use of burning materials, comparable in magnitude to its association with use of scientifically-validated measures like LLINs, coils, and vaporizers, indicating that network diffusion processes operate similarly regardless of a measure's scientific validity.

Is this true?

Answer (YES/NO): NO